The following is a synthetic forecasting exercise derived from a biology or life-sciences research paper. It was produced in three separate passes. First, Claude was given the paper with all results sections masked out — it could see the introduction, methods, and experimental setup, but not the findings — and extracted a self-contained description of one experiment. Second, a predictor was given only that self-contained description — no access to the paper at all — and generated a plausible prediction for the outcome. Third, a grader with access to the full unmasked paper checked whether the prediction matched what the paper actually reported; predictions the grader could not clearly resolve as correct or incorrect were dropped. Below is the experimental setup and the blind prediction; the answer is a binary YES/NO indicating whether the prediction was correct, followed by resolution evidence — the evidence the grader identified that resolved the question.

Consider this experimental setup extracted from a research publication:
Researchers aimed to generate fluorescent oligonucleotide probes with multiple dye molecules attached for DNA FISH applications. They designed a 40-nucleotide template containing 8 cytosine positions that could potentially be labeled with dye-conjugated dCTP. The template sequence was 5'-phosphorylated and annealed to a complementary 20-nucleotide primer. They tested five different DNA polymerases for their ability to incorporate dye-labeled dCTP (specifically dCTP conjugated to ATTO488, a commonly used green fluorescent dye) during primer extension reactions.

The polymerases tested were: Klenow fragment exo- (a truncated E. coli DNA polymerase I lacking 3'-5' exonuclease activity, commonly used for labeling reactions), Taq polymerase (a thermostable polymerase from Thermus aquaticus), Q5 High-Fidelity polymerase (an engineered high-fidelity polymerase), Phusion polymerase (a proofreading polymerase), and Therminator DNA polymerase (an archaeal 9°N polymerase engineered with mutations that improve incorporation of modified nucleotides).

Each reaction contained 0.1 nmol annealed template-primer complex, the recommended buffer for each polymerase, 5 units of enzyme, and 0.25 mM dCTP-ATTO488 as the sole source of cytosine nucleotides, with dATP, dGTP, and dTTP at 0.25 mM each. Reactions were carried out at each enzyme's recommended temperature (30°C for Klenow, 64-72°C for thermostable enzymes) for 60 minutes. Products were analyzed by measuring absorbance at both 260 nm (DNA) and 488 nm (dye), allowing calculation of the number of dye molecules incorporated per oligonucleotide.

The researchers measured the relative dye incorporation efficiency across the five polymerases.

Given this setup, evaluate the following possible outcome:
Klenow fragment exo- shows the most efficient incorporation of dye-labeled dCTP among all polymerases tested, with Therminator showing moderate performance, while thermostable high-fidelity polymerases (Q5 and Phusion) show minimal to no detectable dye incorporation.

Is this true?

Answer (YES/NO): NO